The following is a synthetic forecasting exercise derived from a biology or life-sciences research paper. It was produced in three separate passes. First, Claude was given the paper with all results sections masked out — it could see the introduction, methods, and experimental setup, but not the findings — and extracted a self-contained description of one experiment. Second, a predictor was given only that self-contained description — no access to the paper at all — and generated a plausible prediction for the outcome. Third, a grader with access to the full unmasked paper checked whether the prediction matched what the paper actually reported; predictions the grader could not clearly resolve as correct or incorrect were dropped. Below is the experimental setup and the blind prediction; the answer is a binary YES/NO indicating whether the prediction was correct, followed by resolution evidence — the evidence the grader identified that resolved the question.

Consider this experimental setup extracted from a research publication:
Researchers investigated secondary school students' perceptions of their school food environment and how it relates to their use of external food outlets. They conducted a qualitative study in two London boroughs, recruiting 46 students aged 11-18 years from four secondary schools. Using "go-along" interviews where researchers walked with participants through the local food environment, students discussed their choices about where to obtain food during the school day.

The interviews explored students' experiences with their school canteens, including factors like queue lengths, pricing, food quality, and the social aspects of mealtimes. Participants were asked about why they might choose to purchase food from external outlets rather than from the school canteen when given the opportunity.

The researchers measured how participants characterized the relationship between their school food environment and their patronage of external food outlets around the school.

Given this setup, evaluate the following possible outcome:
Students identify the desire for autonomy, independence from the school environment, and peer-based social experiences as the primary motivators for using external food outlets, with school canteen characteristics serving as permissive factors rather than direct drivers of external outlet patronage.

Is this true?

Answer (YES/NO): NO